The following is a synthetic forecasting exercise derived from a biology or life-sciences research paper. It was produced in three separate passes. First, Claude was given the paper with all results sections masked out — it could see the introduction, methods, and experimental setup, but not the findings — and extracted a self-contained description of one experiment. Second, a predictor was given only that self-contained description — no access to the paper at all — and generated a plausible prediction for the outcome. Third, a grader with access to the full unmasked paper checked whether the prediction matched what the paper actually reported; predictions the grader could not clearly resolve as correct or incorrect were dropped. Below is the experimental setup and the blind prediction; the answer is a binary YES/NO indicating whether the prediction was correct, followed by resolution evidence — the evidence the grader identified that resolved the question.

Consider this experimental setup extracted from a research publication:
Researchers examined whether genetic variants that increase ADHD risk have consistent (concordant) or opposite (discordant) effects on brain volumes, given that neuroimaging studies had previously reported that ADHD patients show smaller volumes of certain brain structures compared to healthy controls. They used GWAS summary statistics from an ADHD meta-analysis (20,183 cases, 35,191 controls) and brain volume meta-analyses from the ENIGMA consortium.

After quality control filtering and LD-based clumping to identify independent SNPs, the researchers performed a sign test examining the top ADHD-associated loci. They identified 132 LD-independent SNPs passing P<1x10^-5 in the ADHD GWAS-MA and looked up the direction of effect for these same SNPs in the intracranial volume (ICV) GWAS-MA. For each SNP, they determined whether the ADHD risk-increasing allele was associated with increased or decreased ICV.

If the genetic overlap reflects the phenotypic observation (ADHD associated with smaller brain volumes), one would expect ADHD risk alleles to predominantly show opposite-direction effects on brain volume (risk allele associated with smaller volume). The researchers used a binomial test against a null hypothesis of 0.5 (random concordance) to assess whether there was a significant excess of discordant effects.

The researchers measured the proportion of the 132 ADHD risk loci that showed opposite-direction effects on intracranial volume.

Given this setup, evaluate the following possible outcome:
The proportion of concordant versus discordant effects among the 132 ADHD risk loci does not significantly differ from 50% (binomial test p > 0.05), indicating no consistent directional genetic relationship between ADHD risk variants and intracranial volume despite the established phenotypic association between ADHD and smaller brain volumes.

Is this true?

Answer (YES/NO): YES